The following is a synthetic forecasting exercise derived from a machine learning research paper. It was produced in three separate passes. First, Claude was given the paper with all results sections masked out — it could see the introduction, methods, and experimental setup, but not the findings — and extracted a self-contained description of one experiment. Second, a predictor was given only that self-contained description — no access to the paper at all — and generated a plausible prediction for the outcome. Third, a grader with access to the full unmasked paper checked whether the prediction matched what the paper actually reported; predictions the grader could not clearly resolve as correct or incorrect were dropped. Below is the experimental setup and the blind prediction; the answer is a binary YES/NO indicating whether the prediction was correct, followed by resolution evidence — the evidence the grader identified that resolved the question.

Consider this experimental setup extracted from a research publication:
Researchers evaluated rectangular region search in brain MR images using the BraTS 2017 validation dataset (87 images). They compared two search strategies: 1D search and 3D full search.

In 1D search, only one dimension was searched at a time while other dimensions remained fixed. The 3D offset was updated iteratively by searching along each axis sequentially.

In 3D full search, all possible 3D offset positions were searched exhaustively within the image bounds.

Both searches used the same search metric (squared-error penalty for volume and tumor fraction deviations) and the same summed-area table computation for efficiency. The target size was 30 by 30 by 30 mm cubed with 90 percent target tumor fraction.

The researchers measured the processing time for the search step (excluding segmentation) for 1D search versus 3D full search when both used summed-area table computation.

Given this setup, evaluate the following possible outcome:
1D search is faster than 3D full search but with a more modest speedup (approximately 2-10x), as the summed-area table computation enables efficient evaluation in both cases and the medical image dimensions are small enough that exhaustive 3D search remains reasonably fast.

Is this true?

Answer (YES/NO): NO